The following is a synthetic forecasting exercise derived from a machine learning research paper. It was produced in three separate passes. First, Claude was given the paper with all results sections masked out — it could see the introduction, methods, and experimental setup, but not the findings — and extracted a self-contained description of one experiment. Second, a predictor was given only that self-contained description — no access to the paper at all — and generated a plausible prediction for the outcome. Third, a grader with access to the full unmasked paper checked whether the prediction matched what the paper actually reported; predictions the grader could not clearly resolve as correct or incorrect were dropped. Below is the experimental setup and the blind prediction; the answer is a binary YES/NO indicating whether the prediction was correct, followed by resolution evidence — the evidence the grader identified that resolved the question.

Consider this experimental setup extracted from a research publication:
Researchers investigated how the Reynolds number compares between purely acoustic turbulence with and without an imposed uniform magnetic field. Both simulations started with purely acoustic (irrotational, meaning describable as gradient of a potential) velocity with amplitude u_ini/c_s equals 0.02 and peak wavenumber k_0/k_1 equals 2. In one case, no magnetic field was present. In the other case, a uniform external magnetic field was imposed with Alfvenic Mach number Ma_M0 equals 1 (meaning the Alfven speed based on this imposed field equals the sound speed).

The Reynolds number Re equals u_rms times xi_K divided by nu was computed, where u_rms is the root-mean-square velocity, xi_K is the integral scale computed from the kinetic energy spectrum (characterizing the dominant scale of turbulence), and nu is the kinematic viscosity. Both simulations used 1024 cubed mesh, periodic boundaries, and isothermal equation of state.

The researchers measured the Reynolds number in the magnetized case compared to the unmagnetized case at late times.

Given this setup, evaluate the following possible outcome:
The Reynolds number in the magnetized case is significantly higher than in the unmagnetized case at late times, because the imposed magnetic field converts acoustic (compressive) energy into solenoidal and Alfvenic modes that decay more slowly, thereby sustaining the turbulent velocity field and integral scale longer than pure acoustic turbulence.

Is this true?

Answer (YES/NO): YES